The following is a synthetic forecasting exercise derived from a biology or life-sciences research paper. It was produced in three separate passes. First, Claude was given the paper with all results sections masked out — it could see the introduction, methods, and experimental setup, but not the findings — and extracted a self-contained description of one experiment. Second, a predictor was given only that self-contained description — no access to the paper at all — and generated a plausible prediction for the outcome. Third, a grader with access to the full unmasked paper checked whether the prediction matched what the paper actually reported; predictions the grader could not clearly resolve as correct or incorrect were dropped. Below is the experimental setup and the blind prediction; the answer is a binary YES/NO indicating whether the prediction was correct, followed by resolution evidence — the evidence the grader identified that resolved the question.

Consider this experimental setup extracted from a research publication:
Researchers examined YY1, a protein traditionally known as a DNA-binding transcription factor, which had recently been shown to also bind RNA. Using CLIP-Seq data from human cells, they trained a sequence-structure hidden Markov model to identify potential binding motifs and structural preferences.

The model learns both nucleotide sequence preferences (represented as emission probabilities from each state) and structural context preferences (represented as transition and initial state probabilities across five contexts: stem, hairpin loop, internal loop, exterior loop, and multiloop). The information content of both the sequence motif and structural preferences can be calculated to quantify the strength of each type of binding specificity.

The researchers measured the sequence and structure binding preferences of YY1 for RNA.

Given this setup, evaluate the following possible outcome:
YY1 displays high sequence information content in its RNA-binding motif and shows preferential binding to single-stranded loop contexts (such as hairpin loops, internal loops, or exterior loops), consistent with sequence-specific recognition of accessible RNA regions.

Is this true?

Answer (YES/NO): NO